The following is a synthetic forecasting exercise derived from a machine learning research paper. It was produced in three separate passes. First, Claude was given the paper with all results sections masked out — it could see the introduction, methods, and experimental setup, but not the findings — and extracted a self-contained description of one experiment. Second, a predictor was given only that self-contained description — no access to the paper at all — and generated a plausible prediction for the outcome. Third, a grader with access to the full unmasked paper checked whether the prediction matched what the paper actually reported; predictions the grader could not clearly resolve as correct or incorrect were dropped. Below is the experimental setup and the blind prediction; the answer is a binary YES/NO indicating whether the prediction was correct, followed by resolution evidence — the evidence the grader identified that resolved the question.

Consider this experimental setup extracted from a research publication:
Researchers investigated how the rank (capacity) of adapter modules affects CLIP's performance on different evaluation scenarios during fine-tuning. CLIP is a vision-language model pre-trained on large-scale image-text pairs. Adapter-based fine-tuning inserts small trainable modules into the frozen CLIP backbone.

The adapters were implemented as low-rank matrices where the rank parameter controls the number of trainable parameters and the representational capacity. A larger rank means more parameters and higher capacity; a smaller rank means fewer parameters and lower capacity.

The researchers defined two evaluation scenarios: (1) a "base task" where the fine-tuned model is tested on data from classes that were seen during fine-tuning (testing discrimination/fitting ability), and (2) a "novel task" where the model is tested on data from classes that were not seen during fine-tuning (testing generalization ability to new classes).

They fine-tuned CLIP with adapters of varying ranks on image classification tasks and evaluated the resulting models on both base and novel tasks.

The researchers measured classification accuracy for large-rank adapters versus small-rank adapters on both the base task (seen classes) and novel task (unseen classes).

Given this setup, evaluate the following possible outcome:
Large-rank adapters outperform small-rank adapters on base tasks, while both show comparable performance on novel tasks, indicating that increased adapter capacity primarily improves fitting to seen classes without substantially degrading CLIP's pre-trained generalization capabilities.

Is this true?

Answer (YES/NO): NO